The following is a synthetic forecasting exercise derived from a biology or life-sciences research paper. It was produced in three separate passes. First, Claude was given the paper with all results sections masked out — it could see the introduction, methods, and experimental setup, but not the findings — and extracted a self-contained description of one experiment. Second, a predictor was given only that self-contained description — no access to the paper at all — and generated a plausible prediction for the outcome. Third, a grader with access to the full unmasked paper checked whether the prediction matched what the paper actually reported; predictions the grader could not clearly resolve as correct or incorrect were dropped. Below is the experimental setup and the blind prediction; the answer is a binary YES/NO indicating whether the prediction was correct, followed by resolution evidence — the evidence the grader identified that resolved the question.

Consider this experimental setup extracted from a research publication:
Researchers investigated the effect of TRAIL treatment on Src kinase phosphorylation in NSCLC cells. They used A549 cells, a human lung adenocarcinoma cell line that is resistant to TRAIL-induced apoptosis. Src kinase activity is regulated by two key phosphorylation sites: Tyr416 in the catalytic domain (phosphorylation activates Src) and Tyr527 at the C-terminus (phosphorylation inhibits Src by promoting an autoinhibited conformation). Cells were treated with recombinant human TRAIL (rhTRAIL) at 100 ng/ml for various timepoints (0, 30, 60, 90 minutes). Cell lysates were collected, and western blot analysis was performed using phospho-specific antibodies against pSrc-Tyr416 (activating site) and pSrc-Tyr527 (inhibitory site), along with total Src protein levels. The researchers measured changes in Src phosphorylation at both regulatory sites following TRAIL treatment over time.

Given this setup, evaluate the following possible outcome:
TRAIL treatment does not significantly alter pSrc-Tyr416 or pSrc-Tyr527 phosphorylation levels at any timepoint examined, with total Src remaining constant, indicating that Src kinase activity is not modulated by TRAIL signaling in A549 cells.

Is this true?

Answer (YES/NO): NO